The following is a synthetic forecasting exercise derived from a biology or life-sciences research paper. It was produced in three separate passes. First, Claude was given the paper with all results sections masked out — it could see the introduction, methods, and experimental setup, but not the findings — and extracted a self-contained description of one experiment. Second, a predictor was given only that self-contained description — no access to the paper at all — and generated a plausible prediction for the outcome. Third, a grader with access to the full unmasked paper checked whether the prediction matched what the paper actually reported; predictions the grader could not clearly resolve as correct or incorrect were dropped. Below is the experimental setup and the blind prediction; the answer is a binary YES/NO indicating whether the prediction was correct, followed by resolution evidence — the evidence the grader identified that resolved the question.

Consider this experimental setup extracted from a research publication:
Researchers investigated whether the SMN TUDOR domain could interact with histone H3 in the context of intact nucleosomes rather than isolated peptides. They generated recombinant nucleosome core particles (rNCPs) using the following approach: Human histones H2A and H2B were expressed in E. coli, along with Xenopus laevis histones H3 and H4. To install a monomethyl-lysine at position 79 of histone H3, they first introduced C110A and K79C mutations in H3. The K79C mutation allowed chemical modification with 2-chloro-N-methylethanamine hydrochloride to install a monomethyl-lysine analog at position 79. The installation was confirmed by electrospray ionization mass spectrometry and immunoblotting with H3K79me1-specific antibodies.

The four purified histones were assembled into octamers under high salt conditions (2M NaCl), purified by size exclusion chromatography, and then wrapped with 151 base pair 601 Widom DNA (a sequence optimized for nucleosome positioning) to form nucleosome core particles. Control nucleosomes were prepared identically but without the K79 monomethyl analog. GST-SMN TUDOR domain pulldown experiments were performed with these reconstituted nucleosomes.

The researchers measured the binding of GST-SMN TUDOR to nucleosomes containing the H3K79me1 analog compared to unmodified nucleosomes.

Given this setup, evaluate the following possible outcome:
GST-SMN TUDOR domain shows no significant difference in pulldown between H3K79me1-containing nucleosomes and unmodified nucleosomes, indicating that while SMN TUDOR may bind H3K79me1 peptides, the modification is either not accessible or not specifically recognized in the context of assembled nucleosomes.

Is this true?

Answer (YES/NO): NO